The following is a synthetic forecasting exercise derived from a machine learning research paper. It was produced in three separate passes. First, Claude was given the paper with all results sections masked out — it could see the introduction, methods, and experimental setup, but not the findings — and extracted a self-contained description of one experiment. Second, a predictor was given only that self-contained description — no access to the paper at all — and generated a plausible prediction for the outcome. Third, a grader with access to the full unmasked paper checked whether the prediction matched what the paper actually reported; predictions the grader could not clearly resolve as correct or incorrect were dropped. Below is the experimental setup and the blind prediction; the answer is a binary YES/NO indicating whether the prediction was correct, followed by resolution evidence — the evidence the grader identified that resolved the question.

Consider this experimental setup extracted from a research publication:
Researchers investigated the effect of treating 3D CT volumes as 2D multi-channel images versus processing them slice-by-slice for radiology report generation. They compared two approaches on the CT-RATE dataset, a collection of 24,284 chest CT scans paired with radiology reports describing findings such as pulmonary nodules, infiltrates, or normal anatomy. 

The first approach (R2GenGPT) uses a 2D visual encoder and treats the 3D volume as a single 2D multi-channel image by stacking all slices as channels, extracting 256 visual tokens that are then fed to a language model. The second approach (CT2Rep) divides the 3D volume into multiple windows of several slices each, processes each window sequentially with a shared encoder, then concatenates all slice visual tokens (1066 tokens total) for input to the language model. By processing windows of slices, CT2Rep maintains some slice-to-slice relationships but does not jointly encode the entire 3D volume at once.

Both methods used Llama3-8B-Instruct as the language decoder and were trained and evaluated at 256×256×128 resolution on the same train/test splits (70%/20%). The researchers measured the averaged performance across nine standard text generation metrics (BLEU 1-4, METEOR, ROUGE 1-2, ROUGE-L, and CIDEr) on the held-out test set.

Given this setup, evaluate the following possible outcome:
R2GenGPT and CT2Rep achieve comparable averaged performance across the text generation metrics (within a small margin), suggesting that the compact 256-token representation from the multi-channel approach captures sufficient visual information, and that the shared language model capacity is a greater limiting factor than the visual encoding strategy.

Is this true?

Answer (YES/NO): NO